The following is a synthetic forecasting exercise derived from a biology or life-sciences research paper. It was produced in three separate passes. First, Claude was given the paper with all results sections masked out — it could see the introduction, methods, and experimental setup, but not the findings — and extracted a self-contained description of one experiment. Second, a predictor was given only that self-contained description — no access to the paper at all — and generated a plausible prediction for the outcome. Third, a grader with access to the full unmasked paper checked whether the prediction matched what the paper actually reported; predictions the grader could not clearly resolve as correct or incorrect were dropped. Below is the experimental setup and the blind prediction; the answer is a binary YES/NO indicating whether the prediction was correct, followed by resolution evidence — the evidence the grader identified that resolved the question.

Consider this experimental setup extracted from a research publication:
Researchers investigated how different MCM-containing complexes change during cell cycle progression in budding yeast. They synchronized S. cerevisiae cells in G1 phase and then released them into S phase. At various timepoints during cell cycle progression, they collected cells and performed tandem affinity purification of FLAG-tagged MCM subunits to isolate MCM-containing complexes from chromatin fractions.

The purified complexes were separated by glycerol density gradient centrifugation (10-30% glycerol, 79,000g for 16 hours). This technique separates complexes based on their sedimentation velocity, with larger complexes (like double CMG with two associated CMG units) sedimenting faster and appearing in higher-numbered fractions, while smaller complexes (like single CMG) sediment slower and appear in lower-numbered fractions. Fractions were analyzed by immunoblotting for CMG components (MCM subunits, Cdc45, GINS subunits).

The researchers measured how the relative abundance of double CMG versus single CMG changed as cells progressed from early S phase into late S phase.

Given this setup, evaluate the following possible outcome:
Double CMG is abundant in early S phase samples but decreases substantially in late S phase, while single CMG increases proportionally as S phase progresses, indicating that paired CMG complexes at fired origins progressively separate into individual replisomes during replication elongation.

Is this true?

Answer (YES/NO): YES